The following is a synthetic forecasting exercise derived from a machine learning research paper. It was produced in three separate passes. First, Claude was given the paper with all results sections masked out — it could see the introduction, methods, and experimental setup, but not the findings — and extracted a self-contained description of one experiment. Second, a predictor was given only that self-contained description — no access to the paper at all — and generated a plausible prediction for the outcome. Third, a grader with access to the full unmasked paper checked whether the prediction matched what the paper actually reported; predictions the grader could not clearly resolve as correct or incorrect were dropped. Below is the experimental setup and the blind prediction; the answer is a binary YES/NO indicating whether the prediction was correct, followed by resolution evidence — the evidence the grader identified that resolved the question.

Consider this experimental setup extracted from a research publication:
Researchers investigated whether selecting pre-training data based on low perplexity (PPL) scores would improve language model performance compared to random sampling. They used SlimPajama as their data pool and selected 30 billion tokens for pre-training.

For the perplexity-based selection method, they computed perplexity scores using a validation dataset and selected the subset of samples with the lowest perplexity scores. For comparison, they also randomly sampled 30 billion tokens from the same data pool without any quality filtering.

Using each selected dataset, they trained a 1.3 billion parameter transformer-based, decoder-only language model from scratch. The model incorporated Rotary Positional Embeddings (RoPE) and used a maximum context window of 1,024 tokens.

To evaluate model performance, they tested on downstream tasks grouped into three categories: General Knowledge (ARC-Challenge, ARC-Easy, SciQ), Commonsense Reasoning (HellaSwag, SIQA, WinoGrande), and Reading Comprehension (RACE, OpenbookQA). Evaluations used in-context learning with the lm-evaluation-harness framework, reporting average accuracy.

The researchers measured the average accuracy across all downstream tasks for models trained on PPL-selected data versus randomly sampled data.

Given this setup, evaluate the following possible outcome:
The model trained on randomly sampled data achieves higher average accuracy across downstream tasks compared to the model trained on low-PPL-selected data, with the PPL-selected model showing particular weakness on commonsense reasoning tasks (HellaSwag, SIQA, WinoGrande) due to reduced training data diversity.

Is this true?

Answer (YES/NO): YES